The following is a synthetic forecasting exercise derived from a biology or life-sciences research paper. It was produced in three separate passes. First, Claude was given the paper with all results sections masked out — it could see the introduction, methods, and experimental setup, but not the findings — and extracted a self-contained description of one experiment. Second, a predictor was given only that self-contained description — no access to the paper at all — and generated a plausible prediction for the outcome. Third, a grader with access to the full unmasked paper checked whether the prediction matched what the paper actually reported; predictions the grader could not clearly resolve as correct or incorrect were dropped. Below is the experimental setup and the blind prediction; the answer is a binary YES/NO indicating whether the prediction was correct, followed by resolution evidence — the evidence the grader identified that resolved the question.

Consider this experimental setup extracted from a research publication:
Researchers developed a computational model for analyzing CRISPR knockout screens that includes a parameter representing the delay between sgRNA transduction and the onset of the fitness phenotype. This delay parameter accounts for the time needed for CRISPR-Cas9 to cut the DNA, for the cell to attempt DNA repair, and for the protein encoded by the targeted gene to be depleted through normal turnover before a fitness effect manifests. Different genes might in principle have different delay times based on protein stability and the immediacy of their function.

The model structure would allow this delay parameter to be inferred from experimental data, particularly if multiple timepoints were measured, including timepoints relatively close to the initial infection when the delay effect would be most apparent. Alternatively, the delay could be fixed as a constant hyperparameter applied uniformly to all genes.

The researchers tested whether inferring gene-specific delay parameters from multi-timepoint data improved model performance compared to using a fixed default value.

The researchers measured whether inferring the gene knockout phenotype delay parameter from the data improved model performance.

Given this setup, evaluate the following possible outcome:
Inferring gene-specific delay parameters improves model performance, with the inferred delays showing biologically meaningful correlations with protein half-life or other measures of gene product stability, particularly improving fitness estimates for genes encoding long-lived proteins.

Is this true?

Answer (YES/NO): NO